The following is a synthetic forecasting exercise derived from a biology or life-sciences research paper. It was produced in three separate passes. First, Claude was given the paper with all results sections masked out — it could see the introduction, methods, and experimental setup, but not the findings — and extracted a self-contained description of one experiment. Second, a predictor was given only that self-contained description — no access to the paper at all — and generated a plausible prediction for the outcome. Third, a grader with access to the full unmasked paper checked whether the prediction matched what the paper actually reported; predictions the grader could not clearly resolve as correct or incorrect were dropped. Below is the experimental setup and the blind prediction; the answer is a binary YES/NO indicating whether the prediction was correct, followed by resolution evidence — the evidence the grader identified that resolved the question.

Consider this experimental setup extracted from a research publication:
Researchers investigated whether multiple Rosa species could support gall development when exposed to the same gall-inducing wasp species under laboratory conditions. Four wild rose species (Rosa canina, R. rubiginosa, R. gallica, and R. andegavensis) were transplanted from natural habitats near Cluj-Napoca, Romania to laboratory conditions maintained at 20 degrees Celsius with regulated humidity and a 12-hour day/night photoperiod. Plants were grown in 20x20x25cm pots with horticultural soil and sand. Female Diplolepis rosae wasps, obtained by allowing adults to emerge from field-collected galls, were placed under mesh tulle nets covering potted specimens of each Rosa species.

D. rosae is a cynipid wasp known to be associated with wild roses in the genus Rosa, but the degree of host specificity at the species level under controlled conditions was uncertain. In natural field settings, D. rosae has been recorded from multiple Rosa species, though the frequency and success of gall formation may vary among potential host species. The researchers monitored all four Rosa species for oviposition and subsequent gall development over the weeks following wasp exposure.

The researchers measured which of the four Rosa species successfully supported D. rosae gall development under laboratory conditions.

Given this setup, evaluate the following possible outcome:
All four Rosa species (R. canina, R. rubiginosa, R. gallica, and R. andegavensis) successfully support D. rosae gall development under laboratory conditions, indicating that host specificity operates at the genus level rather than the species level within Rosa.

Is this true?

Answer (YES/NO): NO